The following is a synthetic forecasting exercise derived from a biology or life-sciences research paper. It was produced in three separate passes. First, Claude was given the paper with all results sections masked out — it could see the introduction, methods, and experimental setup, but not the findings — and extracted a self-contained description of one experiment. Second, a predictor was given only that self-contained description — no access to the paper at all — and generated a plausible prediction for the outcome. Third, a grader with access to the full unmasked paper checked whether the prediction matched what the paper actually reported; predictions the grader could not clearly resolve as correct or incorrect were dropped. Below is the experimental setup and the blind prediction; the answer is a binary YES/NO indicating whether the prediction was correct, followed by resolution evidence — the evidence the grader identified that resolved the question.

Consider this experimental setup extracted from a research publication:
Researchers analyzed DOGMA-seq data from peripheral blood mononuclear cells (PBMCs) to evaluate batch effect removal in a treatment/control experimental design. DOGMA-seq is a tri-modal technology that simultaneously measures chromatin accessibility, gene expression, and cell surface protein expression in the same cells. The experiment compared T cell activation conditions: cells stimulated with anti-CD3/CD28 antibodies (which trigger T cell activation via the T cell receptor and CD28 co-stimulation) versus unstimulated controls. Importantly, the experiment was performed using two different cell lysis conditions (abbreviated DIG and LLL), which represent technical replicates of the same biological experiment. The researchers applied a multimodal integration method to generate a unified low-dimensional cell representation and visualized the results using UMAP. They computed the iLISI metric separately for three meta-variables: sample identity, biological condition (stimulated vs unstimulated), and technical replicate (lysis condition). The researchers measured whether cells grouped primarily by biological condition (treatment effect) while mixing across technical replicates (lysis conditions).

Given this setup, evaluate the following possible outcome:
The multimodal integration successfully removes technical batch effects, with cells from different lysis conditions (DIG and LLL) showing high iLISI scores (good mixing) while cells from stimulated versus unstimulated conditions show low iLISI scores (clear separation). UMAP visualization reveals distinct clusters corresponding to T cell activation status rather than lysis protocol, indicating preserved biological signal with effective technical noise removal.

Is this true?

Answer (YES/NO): YES